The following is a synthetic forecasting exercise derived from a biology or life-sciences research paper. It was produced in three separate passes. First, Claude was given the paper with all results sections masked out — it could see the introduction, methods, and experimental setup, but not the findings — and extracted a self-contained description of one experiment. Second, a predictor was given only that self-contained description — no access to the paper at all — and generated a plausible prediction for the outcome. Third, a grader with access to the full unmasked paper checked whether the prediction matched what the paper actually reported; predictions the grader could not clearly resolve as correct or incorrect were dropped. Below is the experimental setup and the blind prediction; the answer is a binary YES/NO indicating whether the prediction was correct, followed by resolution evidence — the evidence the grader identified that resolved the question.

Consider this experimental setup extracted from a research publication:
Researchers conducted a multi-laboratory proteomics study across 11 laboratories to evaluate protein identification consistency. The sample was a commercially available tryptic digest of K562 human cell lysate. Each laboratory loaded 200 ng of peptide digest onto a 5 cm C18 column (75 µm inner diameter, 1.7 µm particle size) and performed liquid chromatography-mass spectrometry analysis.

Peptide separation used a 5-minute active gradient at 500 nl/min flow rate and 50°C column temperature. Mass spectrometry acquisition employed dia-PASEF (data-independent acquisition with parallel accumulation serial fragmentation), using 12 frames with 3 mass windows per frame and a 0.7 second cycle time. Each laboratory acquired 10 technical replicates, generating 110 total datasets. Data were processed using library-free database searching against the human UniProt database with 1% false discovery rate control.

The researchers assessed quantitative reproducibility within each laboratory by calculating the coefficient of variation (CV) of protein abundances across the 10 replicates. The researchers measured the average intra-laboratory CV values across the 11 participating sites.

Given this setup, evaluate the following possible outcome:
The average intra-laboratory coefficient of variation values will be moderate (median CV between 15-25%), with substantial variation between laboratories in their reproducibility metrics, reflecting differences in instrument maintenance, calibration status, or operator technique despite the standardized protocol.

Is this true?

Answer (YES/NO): NO